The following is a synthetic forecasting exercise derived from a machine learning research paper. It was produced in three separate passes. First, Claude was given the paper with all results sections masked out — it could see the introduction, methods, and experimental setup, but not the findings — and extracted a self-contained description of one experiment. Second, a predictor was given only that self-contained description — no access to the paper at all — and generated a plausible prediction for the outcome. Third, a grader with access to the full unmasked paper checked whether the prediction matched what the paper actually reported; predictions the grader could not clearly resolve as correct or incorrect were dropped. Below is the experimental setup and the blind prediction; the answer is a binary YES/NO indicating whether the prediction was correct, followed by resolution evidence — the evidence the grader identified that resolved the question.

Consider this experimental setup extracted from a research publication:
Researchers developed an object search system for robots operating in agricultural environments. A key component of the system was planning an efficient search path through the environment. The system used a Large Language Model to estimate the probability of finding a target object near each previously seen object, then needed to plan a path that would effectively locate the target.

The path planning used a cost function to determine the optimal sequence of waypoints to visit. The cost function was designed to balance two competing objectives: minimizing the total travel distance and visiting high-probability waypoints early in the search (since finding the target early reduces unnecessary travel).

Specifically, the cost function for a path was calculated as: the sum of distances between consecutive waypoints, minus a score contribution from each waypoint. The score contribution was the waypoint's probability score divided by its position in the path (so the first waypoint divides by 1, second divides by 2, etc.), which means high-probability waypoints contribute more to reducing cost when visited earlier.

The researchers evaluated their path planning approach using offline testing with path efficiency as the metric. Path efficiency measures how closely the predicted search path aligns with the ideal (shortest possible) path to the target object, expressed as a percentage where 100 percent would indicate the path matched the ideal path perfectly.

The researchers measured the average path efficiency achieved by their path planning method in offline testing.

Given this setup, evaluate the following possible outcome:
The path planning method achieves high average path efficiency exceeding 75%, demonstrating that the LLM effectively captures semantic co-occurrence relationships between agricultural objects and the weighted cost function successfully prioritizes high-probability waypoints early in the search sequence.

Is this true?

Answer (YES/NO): YES